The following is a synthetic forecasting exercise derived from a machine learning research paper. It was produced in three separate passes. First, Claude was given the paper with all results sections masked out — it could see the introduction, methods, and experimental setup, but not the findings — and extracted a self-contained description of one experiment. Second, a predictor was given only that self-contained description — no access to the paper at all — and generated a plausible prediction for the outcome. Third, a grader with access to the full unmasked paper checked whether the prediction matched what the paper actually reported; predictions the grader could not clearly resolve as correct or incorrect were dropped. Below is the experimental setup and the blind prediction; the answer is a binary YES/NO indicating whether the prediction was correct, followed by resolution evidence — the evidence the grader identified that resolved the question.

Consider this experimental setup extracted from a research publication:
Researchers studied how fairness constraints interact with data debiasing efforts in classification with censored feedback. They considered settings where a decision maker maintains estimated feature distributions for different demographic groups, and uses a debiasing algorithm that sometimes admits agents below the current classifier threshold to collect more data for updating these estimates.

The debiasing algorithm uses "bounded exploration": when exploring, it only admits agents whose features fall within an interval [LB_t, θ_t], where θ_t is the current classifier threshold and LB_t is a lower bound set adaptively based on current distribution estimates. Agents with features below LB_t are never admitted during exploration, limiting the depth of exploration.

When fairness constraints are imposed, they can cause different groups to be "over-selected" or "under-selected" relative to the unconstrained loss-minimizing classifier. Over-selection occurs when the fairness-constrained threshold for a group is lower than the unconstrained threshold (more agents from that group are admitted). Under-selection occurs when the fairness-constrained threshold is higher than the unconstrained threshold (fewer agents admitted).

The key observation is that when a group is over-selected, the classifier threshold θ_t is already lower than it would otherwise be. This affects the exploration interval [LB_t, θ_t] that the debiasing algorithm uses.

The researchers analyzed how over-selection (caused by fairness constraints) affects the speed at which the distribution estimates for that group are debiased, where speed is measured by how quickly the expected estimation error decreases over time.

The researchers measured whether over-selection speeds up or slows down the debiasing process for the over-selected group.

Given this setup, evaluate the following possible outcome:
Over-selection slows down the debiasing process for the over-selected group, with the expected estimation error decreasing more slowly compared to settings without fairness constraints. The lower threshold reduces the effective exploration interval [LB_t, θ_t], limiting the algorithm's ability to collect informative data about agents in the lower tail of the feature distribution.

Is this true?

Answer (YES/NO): YES